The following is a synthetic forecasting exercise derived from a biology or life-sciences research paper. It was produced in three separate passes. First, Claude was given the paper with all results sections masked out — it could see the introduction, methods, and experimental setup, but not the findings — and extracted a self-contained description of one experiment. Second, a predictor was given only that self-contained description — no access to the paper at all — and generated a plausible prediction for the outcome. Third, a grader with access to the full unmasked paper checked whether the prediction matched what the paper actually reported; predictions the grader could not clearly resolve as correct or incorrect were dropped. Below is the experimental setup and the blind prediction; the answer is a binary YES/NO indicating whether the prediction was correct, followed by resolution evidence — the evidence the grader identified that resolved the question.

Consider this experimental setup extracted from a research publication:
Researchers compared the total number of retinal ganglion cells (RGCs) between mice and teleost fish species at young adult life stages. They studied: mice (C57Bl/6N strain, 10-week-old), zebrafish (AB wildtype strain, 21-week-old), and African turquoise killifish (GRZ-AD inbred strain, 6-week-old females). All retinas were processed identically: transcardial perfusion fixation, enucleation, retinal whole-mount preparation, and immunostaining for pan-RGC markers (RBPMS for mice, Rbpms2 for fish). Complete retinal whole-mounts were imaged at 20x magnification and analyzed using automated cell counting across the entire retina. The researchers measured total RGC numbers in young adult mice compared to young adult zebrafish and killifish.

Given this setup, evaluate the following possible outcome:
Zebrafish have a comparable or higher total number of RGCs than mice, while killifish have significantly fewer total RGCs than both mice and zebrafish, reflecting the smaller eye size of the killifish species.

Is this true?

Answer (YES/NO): NO